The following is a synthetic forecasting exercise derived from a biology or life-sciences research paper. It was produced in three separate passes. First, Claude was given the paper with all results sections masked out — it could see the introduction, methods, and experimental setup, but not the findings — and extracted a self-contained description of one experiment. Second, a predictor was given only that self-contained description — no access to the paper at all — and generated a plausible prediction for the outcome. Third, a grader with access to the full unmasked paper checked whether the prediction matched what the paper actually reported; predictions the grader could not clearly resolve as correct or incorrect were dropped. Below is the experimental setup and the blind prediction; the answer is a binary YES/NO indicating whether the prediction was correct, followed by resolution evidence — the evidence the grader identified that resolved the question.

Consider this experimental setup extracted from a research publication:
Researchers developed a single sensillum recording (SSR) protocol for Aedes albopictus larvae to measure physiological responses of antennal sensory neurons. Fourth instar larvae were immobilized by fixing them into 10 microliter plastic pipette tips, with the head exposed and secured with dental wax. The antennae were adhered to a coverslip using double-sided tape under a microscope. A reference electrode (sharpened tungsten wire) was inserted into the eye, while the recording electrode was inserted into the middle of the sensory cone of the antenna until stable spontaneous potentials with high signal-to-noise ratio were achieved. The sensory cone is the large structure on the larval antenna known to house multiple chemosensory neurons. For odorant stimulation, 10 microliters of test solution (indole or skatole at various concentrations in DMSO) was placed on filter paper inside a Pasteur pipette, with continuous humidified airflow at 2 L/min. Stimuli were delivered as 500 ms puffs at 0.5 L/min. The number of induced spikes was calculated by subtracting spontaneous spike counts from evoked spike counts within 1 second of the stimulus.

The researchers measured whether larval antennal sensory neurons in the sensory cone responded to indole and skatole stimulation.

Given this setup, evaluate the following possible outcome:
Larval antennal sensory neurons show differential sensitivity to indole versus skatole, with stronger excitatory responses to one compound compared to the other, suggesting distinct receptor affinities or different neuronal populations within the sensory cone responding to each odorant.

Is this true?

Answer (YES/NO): NO